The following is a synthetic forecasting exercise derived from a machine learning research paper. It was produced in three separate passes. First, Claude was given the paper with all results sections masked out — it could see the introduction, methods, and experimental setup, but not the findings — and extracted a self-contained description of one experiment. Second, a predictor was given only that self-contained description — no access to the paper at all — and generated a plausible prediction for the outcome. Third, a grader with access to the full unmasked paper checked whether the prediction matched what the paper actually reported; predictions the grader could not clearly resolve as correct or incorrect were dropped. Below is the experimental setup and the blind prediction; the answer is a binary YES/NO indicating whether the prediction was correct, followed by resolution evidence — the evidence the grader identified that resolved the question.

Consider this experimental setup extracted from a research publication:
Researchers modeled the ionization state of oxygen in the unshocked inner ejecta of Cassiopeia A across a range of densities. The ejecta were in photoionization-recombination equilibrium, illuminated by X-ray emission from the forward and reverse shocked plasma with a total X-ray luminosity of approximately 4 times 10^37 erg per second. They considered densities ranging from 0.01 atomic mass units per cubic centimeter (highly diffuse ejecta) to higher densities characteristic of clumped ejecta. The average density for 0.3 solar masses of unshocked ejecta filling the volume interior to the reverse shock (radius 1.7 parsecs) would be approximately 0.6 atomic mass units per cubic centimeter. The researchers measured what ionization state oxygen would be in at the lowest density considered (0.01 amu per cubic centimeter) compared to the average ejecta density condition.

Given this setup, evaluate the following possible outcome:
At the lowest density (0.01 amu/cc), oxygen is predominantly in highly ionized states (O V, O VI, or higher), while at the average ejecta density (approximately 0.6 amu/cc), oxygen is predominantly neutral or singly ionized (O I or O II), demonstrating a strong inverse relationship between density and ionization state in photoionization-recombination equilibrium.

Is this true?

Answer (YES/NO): NO